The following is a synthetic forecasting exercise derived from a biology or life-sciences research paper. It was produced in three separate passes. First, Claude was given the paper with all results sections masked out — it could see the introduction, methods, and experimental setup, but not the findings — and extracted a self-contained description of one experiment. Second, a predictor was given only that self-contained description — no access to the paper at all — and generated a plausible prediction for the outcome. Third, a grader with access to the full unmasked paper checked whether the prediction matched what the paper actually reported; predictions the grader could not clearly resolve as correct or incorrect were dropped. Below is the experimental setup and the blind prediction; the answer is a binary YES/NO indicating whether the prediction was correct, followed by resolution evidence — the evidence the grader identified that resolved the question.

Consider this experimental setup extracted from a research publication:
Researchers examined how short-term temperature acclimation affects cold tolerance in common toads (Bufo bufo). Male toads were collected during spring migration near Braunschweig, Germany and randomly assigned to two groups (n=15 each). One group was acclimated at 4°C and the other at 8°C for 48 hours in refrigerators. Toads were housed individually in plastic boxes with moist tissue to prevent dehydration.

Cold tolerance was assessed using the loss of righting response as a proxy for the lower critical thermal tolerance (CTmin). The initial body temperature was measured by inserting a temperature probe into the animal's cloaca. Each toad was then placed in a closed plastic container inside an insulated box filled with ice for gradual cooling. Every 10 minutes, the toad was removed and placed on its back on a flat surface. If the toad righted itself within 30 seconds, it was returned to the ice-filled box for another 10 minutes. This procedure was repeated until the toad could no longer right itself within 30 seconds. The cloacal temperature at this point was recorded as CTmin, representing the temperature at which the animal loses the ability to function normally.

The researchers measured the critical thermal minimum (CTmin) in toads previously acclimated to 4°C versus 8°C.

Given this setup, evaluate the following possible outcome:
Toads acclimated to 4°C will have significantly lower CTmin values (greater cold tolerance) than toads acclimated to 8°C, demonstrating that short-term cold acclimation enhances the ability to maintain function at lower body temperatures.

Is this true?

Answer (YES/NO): YES